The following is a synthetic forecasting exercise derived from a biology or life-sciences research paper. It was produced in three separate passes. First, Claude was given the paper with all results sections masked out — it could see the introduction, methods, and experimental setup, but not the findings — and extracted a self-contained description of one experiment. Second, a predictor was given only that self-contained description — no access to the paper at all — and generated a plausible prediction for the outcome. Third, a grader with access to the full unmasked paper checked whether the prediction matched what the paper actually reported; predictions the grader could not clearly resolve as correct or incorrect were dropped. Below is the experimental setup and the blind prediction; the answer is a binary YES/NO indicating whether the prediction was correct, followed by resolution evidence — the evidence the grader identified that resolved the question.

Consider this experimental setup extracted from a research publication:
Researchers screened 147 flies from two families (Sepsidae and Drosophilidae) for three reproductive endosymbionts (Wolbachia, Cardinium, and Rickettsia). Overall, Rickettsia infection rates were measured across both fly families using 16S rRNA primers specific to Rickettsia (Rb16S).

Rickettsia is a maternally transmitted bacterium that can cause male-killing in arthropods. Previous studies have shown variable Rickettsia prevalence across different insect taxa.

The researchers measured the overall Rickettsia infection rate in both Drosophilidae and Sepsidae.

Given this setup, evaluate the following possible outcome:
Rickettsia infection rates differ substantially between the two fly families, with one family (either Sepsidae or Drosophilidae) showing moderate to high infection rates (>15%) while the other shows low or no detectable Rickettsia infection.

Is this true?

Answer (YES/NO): NO